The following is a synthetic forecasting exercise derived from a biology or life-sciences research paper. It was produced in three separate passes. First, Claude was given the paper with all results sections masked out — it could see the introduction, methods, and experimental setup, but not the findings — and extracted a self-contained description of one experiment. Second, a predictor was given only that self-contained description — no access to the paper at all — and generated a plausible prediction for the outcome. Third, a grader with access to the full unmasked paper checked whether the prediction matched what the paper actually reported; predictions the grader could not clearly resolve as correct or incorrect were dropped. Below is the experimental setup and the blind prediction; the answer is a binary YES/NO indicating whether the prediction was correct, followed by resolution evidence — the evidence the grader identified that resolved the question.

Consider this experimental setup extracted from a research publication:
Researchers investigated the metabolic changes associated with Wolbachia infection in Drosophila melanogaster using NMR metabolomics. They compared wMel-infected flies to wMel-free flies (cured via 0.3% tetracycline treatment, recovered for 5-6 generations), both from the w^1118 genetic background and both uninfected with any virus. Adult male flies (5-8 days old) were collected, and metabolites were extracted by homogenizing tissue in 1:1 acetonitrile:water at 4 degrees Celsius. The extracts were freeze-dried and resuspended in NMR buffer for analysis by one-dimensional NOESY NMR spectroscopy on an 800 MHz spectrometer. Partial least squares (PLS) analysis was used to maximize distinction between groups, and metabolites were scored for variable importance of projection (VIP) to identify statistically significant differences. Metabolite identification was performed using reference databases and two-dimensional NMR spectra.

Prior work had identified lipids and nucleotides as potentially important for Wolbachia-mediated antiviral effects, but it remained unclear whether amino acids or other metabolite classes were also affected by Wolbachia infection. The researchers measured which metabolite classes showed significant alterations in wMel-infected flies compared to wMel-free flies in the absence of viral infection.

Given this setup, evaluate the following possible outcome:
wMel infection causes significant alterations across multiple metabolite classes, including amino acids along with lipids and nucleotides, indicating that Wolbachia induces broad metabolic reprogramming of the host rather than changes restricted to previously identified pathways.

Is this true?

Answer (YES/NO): YES